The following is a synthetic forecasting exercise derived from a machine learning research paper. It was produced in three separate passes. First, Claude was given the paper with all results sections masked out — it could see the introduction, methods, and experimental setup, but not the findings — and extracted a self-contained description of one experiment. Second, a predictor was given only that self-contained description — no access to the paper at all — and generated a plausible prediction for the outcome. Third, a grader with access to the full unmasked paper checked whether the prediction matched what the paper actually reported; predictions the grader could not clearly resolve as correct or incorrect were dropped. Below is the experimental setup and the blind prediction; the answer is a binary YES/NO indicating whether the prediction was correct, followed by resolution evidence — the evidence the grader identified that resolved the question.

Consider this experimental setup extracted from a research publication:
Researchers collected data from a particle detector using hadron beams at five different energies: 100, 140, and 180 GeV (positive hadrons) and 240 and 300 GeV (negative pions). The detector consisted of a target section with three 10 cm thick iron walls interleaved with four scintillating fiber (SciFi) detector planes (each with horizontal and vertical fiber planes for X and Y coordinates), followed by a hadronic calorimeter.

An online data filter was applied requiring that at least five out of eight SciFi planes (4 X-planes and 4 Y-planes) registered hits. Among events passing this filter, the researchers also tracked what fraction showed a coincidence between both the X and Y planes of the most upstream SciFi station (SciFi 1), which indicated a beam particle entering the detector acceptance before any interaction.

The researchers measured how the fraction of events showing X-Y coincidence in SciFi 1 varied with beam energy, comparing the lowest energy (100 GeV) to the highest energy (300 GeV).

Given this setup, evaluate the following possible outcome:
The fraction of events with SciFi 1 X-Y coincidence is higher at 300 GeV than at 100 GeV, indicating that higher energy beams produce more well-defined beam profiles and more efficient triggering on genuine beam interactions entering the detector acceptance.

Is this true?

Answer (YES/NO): NO